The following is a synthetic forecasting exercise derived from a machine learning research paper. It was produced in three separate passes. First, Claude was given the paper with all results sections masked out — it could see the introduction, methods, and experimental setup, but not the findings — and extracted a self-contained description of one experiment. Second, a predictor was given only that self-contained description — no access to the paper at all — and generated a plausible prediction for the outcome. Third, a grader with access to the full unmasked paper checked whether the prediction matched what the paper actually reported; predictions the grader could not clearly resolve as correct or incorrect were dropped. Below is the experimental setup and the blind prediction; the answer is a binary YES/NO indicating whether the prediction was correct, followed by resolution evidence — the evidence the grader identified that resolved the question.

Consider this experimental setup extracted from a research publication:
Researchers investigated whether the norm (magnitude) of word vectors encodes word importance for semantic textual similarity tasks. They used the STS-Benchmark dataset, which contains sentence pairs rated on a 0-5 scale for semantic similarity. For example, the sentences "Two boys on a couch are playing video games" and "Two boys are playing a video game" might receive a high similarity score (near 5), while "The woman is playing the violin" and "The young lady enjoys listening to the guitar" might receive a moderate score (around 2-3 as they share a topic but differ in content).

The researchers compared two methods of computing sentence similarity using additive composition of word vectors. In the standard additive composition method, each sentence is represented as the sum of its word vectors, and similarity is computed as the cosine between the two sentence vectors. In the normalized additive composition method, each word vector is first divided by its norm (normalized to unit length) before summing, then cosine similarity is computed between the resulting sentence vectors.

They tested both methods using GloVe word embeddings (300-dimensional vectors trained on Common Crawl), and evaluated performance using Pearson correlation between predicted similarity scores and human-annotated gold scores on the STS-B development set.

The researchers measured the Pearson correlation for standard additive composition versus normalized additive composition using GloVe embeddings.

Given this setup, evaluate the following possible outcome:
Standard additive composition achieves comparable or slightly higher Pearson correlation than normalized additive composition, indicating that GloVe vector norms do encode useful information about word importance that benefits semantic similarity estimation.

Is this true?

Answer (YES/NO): NO